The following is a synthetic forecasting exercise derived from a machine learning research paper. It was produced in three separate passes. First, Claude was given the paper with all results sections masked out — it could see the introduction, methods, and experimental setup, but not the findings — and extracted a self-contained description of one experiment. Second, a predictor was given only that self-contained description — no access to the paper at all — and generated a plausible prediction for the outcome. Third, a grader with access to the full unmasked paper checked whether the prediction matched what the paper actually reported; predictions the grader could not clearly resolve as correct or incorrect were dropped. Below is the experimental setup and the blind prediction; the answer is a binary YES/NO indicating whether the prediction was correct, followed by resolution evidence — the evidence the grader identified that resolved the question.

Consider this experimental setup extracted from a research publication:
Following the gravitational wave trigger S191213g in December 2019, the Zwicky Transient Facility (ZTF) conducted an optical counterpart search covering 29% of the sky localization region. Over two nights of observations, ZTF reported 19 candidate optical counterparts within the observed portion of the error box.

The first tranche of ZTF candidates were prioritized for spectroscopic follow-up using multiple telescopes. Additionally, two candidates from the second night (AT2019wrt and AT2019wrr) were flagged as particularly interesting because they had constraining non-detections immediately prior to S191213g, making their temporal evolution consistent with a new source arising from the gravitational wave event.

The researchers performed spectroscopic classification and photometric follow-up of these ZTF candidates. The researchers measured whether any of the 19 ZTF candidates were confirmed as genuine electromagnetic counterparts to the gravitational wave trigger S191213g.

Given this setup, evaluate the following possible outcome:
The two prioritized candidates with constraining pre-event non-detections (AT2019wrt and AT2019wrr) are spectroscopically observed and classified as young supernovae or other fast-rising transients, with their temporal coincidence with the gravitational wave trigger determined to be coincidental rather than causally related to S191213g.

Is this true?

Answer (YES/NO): NO